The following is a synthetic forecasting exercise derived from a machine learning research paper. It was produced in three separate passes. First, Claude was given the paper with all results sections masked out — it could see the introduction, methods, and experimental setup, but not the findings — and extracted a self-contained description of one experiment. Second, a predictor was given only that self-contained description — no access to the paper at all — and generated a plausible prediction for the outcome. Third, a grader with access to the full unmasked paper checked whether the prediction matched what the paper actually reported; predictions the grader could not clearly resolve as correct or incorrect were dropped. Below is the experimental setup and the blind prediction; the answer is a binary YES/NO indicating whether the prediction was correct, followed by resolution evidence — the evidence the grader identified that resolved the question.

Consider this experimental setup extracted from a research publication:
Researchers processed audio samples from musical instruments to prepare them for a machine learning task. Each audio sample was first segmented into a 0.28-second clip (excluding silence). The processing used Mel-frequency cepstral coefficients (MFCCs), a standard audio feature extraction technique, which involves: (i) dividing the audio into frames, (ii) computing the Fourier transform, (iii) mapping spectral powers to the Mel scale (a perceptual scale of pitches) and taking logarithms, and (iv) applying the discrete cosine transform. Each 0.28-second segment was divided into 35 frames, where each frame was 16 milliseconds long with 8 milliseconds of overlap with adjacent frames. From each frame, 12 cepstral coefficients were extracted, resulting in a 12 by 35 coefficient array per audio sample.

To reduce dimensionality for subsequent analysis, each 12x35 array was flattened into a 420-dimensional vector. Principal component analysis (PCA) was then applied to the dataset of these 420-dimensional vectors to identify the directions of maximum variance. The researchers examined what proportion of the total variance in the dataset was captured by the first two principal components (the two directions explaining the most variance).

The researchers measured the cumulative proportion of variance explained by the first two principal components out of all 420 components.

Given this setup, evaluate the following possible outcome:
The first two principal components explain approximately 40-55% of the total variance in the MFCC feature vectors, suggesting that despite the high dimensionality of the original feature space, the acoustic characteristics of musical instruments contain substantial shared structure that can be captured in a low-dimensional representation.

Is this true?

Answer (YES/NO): NO